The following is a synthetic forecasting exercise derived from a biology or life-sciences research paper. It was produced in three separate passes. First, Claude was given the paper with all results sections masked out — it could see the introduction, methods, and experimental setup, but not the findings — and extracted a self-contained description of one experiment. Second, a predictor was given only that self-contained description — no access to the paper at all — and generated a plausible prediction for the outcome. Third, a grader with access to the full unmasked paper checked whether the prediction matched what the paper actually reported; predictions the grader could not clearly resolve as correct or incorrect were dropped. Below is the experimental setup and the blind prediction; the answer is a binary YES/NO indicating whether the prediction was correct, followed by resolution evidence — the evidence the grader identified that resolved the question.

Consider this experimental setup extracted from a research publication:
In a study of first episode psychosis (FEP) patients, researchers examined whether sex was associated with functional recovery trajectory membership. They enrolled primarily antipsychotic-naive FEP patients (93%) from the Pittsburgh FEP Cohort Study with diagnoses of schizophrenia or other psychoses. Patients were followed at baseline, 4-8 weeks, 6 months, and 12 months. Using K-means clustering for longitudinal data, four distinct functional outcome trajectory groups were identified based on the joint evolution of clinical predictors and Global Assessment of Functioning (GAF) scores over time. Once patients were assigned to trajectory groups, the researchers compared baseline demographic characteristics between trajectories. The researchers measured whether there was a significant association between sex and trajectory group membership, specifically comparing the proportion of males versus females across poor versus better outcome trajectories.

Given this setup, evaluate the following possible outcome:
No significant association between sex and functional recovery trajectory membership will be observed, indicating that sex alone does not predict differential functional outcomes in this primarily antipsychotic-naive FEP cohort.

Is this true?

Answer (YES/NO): NO